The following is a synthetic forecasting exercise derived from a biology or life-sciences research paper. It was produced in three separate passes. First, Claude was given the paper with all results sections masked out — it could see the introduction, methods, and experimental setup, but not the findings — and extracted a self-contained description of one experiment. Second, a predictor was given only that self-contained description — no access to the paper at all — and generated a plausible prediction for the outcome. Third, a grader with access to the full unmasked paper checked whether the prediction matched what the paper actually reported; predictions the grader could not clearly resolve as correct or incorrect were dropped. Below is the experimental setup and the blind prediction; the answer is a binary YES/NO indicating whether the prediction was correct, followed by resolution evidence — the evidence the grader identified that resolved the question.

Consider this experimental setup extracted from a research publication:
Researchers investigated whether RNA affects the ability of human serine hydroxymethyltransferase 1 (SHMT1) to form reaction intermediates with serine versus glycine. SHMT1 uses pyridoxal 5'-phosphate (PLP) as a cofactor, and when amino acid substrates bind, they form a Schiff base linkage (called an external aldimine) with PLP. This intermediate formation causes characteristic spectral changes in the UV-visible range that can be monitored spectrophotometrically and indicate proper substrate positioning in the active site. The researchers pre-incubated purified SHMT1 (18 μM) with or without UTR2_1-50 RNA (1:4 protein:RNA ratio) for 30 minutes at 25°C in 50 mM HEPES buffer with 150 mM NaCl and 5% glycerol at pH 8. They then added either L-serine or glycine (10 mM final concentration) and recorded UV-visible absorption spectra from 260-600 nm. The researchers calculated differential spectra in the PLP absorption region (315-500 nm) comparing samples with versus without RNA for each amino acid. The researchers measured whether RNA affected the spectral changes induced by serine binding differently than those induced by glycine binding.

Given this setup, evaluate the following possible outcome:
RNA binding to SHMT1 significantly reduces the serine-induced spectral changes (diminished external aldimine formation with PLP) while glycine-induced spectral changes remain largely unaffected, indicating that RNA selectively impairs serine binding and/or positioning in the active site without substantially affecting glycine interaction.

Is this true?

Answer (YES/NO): YES